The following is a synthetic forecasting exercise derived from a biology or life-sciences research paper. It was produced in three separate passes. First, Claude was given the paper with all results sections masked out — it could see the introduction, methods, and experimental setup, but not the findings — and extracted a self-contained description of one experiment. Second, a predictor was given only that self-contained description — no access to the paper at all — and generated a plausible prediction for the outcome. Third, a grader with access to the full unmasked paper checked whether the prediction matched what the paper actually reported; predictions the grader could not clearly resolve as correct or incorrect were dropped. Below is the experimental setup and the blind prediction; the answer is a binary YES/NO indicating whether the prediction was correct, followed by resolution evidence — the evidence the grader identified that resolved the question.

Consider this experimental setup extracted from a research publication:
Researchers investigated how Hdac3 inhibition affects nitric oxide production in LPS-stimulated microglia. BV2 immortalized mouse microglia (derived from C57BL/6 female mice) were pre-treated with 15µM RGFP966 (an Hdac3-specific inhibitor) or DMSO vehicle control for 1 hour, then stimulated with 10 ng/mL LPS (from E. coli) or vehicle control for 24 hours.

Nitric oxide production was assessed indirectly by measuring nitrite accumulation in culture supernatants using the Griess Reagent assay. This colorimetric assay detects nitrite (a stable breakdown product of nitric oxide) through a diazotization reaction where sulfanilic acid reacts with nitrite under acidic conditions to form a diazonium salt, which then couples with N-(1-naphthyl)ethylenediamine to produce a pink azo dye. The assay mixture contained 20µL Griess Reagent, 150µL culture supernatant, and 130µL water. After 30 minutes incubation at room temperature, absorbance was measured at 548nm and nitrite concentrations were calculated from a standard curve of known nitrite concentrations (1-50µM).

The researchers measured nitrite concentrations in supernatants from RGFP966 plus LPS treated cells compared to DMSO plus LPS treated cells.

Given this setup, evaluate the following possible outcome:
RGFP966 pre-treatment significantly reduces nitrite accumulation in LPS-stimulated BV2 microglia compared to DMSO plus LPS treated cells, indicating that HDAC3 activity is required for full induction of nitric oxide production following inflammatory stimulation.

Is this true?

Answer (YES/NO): YES